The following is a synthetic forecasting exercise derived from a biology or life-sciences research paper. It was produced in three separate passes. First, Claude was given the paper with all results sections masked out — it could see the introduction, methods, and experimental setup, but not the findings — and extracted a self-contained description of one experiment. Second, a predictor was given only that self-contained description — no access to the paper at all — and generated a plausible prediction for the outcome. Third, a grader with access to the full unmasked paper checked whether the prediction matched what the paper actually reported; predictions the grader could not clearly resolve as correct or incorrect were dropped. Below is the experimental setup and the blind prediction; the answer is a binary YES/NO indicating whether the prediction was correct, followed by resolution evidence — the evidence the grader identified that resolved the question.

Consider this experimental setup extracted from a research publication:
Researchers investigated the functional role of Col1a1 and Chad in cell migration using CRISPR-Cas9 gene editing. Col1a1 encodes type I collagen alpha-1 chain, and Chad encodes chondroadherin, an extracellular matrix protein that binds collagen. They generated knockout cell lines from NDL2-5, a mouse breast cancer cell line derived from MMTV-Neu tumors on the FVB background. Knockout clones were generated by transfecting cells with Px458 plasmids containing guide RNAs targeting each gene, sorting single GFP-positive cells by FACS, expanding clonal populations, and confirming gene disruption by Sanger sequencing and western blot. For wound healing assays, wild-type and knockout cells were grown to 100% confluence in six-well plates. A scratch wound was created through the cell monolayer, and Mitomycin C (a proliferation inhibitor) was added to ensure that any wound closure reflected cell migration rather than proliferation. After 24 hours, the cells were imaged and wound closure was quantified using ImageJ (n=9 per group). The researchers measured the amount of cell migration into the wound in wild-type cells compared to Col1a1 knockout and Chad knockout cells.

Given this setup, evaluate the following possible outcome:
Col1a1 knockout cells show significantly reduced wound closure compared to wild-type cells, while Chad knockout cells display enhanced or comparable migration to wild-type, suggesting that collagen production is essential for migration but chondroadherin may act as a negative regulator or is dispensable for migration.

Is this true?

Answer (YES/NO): NO